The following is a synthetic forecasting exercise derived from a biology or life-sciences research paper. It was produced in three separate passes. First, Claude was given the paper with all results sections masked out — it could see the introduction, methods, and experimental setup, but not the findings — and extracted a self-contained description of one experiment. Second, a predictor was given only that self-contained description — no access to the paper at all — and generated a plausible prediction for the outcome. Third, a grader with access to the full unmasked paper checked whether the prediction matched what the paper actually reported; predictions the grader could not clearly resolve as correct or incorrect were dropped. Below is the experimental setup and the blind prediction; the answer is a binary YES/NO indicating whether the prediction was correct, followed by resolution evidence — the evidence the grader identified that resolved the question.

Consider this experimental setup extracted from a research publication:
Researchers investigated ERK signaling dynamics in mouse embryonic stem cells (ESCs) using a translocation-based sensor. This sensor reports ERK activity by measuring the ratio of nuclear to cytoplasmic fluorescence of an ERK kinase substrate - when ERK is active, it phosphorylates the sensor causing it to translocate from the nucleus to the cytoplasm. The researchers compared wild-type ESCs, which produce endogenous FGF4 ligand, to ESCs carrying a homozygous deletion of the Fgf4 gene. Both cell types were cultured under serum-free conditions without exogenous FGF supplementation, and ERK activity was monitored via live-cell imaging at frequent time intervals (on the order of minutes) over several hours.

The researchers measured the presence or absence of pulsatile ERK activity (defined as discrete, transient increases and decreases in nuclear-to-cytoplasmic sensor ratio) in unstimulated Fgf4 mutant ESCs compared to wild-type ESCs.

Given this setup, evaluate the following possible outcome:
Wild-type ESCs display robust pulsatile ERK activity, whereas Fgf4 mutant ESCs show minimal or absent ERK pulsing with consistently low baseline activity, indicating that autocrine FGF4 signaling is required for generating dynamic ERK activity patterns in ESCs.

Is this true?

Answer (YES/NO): YES